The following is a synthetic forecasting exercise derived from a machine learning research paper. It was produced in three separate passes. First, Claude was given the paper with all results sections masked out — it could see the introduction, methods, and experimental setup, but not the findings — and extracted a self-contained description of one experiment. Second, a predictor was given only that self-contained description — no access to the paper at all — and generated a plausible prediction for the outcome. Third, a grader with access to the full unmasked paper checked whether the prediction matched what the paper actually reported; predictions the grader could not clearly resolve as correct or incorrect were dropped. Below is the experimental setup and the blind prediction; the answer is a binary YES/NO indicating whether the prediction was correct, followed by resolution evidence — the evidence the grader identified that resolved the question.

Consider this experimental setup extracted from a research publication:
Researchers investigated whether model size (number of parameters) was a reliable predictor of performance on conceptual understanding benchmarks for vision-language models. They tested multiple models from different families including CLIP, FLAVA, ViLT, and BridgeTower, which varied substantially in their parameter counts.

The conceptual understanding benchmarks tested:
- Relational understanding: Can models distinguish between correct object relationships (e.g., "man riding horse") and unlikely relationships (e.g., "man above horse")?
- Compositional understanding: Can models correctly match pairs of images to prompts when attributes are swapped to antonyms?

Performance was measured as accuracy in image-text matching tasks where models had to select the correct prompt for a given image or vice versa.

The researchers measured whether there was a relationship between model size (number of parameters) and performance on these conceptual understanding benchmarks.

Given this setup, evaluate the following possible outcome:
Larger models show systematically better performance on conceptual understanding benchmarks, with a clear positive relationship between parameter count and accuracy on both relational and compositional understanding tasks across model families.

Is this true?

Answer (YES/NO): NO